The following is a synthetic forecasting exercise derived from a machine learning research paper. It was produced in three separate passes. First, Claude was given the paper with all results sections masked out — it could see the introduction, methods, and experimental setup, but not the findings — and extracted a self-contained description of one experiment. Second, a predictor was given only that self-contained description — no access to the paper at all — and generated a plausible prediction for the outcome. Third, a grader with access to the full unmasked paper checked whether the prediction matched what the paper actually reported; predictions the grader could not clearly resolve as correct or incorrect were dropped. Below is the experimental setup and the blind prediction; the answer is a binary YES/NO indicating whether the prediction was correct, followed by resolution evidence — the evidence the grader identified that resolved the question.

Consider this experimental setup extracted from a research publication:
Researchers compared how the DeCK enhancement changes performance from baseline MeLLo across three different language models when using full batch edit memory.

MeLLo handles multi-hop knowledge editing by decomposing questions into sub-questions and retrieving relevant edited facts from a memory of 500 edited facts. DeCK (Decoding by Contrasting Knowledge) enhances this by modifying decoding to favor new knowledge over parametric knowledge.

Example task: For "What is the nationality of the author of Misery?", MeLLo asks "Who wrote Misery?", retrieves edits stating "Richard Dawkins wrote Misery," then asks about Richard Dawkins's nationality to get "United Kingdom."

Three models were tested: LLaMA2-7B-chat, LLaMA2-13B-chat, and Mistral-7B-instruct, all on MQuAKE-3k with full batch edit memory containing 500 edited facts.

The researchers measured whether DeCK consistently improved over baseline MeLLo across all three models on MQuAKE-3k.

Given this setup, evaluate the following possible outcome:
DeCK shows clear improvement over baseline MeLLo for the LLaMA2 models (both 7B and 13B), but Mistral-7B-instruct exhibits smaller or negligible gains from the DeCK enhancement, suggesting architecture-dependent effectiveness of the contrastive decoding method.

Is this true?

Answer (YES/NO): NO